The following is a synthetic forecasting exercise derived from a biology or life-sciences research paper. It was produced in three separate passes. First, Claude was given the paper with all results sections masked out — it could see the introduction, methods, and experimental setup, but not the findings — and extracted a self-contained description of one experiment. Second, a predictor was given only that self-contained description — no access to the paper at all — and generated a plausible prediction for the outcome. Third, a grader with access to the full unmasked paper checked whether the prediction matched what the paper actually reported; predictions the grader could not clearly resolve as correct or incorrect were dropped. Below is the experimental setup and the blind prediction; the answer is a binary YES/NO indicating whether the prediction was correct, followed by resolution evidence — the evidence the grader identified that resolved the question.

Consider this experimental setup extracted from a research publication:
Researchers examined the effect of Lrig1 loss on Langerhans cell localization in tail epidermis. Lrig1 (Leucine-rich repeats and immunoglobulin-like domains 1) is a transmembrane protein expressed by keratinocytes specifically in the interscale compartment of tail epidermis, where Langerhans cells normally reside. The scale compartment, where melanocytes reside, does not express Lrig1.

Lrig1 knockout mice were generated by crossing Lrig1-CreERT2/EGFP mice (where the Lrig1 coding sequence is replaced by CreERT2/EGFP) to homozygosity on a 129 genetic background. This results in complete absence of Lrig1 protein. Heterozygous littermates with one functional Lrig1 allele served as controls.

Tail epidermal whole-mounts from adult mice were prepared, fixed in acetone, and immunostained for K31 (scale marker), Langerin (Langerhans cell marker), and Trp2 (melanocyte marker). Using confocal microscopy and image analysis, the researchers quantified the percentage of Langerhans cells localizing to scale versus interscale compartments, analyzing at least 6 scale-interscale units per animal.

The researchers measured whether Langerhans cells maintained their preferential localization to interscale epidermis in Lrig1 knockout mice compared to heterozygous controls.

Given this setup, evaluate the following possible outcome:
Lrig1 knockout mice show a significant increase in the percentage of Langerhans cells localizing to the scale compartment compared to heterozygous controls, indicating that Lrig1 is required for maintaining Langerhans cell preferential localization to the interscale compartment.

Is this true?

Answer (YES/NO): NO